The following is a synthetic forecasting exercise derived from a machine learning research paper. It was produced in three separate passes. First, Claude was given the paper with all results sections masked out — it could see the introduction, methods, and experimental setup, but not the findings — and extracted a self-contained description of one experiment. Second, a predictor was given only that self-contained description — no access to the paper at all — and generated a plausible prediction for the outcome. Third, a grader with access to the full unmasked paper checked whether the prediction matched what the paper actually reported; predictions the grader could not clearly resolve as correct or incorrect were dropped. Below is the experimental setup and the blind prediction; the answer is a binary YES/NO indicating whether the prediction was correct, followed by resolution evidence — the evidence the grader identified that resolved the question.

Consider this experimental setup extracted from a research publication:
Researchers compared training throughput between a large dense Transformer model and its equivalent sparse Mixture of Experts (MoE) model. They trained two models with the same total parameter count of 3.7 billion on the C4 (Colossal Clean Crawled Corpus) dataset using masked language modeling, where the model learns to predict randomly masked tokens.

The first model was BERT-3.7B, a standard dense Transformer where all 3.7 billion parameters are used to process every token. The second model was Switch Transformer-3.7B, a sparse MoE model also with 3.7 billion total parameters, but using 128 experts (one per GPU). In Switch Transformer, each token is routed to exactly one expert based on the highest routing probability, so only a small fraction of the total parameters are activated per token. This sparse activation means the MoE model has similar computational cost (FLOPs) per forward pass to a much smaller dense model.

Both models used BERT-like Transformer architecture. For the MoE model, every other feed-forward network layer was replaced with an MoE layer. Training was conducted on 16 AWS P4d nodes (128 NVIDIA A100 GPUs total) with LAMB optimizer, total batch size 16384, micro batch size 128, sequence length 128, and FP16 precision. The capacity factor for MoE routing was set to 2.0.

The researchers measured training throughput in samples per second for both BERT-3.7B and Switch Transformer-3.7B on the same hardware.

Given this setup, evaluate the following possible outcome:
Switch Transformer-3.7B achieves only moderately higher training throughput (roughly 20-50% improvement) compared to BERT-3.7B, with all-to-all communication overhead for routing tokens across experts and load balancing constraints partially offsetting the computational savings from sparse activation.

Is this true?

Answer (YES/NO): NO